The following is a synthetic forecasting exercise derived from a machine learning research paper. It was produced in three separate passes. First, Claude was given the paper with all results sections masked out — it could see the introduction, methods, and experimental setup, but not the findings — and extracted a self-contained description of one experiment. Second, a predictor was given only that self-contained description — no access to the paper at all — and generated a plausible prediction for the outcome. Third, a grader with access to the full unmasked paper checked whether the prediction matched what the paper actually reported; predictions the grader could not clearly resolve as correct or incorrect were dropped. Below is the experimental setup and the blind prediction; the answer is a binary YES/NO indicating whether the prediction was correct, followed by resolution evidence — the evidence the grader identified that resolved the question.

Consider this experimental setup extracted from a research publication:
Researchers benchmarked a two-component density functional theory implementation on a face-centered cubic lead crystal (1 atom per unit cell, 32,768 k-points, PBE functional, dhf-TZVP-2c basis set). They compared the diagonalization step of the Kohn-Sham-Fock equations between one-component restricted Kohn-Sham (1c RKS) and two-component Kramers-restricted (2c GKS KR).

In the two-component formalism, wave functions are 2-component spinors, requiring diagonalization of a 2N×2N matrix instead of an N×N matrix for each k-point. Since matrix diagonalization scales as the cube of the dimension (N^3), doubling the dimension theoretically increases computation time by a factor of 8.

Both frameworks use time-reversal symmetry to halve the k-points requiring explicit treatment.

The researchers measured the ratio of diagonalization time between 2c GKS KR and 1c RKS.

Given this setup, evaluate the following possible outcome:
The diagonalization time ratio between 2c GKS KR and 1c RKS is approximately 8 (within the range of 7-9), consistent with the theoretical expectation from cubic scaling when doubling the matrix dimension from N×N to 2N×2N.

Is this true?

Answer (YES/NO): NO